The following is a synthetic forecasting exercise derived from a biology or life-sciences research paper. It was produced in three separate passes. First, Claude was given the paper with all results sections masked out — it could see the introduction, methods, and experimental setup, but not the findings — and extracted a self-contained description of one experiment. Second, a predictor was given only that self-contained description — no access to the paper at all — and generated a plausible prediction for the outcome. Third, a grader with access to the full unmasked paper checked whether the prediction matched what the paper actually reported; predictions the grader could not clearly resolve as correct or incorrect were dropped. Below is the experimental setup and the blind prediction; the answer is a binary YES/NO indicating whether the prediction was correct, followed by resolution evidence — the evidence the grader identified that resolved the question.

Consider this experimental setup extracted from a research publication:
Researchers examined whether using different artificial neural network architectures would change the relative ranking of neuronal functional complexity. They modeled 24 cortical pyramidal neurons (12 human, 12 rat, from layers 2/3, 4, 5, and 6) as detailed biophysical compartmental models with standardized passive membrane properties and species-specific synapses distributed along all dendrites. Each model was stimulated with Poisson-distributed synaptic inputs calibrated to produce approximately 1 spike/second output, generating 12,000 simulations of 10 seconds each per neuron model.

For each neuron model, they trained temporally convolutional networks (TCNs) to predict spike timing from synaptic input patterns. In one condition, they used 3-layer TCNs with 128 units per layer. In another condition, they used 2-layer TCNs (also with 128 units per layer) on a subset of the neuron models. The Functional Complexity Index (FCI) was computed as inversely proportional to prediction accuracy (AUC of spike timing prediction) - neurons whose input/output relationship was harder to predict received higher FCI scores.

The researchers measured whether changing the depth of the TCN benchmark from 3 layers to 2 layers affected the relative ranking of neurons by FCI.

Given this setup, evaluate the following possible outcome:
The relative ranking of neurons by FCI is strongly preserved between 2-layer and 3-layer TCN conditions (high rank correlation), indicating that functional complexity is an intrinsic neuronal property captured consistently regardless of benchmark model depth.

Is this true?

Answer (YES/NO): YES